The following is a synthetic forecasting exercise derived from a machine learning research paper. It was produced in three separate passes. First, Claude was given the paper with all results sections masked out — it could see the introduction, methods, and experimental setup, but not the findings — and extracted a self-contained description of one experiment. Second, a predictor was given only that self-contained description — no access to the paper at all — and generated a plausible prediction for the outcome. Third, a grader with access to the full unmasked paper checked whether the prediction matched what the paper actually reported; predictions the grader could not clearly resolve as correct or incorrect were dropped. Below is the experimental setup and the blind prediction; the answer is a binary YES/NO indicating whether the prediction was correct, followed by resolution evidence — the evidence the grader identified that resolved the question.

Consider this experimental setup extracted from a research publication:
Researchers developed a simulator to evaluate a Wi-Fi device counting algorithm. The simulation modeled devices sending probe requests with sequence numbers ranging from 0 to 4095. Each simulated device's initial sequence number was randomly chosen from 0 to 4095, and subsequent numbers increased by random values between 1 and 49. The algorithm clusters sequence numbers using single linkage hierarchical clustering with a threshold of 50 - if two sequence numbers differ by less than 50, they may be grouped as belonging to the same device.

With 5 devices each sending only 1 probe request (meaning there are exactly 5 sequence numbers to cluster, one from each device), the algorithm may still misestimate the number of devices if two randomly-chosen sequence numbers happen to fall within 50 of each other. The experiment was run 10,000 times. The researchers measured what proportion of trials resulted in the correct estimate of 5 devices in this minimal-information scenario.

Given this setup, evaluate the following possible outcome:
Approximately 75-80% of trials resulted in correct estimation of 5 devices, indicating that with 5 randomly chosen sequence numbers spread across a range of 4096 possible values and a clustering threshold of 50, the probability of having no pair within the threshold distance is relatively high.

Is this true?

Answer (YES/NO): YES